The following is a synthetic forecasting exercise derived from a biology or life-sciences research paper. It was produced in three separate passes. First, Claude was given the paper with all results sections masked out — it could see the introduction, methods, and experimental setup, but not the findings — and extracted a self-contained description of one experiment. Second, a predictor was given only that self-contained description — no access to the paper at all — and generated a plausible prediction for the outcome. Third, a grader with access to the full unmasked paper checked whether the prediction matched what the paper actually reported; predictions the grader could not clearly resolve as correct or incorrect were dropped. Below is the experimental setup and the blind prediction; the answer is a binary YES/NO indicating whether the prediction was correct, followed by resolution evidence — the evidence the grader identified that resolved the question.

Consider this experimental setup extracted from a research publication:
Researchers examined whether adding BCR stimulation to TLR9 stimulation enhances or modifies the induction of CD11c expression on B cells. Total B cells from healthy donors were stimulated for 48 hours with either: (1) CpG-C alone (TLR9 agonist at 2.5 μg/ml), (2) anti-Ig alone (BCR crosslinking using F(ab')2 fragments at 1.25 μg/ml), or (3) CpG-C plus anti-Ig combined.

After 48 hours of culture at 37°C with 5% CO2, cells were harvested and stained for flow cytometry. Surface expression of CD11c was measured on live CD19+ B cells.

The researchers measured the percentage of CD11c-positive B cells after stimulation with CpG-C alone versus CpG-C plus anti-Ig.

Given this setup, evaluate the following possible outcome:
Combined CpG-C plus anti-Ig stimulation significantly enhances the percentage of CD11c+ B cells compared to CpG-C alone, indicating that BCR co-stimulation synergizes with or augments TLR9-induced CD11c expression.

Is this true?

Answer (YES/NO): YES